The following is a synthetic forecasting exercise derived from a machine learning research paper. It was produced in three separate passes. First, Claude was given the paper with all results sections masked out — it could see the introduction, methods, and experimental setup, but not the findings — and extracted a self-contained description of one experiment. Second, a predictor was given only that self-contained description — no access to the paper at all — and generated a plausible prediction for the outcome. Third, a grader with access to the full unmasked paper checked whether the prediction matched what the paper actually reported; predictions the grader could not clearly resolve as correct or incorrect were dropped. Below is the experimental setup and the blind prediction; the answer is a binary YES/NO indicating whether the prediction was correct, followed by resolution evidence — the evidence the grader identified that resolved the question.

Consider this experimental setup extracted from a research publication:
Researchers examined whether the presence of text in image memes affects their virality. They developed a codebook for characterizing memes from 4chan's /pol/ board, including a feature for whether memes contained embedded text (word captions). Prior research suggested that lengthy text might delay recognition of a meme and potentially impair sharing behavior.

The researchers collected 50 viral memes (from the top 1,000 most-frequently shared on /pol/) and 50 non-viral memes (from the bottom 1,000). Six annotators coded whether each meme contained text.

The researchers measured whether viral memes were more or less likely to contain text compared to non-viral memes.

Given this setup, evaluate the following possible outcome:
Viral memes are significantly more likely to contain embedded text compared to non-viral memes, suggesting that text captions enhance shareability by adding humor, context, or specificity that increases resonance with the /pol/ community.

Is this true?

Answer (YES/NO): NO